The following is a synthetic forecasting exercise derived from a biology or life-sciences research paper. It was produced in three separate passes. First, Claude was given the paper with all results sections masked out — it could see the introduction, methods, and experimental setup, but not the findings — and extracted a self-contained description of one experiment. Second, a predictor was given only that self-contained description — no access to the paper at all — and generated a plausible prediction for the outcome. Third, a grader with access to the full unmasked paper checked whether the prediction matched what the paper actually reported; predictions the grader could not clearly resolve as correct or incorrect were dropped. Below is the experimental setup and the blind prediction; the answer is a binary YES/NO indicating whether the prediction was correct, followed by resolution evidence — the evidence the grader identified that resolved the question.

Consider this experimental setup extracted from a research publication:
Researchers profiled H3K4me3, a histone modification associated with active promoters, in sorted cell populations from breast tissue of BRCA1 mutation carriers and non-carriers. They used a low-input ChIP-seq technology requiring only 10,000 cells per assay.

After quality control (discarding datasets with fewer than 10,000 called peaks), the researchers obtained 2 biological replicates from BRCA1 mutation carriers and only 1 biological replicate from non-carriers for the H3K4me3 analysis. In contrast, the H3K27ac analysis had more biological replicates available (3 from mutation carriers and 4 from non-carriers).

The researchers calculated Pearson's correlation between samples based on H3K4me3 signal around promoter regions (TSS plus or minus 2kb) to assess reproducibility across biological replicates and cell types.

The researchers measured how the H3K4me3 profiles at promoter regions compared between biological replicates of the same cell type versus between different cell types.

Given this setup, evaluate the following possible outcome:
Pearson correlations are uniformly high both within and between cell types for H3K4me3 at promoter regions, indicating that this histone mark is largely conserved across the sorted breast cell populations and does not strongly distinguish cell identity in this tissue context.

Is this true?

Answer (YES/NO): YES